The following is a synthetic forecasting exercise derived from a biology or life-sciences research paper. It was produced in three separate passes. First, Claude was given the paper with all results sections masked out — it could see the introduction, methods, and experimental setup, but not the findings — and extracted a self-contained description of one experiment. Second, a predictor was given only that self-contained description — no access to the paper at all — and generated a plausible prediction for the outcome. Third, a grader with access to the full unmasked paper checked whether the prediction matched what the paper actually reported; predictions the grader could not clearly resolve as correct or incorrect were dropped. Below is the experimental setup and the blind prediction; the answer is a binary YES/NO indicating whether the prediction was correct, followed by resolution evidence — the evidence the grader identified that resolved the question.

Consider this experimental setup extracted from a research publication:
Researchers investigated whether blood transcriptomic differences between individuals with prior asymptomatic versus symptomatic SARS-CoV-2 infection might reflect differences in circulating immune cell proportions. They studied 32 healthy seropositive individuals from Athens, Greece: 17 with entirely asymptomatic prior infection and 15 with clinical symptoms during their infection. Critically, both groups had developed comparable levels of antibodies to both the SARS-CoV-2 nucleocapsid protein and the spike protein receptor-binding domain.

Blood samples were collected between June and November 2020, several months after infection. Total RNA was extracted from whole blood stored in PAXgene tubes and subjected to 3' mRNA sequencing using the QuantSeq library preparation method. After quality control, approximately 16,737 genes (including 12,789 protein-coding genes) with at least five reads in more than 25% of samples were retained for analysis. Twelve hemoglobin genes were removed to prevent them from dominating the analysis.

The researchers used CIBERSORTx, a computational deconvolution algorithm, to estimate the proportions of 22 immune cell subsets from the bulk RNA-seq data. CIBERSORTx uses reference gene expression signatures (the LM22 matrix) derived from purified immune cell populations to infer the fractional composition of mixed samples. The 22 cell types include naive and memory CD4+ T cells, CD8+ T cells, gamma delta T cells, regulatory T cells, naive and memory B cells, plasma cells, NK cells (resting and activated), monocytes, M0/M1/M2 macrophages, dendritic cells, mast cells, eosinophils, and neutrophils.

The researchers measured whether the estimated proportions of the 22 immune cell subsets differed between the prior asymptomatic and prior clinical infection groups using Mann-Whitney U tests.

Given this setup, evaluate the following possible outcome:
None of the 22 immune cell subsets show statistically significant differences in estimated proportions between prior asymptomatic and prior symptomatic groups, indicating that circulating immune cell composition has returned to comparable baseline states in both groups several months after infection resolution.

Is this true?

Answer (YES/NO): YES